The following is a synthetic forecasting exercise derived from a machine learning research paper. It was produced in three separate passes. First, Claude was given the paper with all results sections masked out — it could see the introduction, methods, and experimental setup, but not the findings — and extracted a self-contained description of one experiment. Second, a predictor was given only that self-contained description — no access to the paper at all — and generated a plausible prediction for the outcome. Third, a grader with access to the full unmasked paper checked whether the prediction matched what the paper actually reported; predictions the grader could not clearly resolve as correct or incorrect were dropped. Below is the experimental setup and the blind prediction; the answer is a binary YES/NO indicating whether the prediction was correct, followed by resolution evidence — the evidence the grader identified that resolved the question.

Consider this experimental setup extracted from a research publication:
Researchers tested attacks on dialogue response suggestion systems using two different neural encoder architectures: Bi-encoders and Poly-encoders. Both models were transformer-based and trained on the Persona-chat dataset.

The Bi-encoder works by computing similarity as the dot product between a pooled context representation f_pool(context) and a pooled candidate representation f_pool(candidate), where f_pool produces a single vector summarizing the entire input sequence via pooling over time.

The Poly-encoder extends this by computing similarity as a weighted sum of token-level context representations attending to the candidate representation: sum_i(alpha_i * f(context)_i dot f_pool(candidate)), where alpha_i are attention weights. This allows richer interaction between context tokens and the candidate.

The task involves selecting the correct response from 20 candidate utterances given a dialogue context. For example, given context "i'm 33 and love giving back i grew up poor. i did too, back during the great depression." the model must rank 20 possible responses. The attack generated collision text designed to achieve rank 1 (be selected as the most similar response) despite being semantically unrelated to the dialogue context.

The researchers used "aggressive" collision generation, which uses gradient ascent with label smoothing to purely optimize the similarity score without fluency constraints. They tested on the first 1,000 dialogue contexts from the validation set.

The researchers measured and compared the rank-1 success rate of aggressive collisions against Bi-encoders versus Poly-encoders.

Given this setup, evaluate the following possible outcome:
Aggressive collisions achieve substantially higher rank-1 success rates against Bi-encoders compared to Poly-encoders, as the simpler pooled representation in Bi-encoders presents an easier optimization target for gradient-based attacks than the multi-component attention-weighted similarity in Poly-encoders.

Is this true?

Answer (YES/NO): NO